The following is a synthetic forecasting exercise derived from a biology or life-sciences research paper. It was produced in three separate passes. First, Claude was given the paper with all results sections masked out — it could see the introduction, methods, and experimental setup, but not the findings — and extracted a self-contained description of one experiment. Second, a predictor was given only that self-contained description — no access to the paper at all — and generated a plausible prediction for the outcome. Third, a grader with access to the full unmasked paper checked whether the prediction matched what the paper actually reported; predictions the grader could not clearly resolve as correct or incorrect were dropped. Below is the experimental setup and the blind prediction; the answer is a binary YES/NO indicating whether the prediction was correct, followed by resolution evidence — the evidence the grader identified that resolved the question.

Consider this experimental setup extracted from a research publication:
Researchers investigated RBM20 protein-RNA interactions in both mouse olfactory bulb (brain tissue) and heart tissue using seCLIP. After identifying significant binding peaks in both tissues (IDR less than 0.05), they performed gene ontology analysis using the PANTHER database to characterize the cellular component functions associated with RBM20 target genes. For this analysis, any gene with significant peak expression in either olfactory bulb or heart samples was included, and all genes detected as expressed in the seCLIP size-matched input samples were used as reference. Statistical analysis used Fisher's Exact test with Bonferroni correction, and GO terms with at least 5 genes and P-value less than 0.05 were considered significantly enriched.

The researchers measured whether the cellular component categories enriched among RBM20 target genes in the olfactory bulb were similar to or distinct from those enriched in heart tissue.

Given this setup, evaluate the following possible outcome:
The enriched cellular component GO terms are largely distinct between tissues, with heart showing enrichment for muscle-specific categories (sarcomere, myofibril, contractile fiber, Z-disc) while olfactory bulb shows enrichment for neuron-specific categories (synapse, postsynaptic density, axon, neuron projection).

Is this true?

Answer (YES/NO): YES